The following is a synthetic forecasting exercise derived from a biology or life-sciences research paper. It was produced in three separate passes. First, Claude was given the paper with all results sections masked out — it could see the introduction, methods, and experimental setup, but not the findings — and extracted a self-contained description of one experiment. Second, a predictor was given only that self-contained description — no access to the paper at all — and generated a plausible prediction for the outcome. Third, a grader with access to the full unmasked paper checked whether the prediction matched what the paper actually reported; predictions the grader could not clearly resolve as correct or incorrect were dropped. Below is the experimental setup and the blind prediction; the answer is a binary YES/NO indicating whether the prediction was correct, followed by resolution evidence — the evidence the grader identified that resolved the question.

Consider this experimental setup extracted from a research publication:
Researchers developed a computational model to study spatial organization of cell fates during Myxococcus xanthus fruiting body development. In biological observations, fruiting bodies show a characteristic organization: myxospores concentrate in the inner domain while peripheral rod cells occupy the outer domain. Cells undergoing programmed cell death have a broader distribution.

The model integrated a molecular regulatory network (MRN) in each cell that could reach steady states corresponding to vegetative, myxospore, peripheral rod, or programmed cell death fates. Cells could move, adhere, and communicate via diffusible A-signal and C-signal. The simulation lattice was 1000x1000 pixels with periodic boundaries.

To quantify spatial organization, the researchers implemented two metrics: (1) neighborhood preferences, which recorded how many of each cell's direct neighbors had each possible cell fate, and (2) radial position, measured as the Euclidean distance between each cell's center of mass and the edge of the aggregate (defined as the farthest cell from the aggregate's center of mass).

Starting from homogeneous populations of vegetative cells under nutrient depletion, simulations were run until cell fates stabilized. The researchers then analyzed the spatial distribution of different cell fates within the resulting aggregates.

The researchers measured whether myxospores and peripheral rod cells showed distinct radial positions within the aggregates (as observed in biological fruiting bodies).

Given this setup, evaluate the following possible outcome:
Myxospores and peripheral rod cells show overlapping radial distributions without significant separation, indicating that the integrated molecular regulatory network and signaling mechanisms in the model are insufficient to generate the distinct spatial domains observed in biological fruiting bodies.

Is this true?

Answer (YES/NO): NO